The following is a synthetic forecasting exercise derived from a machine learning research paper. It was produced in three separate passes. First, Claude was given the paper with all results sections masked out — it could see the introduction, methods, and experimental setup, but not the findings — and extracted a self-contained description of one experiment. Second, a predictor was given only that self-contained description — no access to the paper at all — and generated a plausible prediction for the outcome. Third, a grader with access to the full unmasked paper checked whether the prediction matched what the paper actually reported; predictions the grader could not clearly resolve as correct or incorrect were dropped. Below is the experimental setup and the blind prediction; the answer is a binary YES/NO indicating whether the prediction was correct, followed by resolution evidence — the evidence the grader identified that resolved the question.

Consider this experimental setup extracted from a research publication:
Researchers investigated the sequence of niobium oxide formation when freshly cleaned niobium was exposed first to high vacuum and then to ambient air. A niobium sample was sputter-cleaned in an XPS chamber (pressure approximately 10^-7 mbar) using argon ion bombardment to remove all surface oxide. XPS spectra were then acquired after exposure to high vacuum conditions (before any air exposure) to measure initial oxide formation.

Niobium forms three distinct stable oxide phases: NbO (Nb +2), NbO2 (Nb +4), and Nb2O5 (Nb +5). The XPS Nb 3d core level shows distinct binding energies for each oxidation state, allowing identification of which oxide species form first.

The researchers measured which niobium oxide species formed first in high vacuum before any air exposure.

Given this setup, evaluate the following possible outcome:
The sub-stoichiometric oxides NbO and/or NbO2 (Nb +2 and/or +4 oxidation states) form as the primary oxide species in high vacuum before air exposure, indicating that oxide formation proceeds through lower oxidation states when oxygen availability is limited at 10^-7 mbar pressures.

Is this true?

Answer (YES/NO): YES